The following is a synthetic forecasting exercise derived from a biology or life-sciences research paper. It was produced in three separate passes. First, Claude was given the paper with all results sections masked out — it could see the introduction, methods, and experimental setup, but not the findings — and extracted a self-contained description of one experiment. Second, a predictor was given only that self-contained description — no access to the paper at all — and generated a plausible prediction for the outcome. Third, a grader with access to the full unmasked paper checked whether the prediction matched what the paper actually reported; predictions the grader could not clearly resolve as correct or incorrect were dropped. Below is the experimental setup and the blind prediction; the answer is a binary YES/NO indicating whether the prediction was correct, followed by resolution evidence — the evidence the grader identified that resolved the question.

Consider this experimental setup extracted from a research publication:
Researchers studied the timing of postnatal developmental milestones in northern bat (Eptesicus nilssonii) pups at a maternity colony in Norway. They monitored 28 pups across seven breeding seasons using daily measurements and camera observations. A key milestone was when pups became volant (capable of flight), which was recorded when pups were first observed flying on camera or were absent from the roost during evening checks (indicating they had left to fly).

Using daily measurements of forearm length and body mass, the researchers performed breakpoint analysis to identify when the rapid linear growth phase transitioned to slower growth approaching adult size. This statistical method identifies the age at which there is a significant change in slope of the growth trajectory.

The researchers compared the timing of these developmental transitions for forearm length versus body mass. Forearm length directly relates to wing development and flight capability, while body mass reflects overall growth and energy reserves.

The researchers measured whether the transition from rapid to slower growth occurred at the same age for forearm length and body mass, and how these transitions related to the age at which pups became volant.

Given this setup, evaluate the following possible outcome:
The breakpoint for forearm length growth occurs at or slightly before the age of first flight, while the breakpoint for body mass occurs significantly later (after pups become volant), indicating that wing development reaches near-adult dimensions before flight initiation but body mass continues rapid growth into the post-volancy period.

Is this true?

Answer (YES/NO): NO